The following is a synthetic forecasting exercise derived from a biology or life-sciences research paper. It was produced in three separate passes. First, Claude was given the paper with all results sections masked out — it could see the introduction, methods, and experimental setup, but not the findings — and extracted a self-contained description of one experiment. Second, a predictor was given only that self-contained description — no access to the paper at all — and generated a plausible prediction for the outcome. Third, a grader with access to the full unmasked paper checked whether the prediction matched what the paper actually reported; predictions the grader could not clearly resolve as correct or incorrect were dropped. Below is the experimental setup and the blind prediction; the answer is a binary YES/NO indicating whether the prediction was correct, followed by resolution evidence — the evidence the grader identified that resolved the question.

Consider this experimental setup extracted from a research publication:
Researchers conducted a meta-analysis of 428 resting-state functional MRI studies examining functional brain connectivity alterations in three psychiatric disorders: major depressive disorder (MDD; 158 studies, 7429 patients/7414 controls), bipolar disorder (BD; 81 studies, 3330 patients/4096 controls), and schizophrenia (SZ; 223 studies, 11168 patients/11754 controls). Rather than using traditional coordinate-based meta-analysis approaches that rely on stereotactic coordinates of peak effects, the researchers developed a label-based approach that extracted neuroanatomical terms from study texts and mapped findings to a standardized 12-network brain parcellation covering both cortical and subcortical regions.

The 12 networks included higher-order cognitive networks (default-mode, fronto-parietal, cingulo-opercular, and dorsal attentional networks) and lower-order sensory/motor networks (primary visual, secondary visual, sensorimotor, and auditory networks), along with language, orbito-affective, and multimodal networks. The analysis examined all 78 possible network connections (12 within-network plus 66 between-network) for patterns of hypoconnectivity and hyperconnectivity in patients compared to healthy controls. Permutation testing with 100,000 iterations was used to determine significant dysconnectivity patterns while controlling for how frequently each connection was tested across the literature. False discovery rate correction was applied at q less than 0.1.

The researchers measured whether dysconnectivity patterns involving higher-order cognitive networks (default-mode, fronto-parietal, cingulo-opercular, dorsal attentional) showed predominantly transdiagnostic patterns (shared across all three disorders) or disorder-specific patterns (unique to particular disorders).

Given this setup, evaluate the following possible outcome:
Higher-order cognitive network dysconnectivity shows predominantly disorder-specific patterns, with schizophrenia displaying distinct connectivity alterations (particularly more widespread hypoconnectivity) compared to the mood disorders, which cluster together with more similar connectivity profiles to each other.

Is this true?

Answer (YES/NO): NO